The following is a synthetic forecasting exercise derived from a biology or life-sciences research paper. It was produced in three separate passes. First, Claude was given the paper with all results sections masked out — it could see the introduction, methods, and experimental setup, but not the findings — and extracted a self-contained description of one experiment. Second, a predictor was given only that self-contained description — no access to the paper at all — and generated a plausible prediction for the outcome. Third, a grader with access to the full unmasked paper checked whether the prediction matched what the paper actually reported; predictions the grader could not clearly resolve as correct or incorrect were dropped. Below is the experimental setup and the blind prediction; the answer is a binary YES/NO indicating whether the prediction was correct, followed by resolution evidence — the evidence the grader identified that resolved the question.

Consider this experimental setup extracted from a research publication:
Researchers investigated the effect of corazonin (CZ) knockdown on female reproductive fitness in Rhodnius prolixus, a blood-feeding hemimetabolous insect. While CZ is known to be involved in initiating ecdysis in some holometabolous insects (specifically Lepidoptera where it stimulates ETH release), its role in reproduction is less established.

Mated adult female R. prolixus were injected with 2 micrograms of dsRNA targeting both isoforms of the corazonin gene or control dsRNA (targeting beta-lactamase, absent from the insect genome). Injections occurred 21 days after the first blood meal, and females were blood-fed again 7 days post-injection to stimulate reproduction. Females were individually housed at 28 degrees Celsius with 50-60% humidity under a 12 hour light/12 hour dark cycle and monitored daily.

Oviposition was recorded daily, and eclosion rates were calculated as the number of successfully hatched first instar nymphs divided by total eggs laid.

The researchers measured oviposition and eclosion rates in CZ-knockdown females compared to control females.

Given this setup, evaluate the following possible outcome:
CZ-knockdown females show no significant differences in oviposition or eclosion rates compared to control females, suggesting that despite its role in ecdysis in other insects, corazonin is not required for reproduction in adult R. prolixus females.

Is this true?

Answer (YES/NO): YES